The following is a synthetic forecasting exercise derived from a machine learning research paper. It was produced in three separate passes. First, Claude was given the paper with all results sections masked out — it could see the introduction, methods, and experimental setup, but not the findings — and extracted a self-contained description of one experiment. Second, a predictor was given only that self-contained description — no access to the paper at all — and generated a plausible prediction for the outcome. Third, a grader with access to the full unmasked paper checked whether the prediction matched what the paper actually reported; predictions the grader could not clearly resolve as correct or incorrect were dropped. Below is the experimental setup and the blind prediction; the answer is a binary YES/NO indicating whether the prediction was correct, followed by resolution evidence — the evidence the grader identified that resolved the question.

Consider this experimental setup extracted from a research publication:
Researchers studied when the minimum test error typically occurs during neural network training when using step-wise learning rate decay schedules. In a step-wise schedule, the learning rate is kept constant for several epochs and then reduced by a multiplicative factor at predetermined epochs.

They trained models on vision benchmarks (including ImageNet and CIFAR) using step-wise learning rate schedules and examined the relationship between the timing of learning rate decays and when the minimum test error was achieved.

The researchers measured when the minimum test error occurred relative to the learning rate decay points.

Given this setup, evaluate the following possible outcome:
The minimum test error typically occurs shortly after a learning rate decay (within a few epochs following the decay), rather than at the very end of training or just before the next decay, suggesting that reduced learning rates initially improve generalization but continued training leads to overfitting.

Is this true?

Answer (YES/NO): YES